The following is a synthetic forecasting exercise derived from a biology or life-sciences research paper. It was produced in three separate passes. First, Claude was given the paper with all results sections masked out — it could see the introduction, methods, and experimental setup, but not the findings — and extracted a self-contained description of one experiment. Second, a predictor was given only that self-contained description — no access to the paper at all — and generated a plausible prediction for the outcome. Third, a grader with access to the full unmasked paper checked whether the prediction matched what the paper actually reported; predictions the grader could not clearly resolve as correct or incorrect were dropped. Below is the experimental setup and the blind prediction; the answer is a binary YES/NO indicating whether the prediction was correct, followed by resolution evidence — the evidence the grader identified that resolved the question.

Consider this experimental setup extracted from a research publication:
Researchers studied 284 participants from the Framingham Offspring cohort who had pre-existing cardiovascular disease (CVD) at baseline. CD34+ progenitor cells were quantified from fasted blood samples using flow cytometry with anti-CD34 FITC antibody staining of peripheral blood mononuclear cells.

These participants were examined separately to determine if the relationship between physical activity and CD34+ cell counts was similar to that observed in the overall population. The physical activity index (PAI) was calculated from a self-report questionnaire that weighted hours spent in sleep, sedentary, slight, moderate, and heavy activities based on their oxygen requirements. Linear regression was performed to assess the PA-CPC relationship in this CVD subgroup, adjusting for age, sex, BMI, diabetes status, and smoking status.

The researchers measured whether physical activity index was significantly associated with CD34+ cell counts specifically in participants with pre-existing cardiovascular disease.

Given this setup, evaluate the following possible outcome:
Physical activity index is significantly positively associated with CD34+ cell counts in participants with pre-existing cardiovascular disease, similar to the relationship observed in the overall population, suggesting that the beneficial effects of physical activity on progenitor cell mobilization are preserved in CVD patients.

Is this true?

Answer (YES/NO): NO